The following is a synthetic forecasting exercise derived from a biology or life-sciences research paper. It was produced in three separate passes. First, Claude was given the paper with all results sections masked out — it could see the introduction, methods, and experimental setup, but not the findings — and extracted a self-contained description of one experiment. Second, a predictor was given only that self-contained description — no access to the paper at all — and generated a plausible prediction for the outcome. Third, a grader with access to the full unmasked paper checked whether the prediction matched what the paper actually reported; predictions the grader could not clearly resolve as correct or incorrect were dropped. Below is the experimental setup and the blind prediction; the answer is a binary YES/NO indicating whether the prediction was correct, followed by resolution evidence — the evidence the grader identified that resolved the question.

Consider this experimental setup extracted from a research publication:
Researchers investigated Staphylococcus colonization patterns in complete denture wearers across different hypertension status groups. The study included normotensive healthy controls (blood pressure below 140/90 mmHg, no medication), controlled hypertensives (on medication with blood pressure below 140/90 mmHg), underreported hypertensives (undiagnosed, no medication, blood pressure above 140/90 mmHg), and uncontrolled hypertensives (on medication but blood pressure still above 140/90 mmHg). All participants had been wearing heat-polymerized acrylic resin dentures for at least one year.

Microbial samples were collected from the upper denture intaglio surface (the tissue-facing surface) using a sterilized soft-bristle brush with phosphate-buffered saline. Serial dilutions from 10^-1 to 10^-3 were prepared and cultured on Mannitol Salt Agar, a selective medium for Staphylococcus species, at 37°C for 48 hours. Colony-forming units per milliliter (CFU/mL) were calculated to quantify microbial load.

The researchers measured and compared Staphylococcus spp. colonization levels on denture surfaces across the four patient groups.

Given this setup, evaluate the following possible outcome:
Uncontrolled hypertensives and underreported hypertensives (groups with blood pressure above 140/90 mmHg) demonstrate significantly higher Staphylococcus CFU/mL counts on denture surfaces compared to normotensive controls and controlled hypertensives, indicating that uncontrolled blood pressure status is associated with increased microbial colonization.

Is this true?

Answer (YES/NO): NO